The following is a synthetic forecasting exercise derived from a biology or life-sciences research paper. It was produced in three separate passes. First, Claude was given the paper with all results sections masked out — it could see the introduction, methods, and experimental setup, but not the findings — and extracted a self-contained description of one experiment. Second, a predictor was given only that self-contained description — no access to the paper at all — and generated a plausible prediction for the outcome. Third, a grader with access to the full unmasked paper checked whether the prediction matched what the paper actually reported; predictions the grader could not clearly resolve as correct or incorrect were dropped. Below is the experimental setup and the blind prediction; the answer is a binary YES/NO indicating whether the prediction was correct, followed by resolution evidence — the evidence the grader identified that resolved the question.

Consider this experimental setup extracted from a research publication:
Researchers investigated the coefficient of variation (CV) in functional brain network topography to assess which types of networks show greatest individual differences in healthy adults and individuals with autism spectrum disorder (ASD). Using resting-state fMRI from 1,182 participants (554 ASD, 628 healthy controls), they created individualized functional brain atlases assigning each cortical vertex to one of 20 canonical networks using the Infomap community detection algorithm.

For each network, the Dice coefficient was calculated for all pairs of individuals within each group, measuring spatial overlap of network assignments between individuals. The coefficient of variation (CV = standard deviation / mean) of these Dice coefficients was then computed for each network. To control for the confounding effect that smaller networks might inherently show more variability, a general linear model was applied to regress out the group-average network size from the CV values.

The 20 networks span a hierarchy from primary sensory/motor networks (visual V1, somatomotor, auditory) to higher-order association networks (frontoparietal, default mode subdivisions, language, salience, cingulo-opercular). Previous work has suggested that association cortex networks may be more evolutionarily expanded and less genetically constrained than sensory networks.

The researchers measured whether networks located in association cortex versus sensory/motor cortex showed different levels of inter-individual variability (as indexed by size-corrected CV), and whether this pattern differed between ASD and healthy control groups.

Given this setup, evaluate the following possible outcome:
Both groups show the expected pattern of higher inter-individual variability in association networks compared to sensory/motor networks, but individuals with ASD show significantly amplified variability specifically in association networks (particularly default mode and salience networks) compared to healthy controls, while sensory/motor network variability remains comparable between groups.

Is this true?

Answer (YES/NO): NO